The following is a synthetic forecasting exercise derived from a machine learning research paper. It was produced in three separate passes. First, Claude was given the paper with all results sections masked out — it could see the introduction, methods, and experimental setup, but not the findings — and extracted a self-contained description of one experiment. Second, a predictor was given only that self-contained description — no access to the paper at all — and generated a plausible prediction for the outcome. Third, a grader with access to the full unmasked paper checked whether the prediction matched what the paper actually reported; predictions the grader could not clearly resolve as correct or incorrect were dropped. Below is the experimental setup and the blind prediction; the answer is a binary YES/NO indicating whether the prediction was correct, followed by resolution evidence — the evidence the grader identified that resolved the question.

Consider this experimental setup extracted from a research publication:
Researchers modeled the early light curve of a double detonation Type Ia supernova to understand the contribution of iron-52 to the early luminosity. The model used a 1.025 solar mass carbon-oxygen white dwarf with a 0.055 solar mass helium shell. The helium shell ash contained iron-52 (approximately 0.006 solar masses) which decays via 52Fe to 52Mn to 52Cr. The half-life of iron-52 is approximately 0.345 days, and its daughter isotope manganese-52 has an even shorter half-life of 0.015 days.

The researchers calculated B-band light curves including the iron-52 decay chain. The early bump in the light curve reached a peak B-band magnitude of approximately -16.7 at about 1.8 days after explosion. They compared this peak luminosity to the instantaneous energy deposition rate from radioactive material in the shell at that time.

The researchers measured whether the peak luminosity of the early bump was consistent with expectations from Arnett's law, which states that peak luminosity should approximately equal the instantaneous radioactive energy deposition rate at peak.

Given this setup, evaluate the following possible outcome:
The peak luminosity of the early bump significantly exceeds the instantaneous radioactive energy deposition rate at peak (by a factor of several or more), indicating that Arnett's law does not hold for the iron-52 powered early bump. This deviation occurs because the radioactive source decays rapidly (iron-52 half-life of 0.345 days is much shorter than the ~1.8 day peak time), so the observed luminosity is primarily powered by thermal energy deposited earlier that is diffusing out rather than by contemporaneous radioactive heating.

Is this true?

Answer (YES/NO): NO